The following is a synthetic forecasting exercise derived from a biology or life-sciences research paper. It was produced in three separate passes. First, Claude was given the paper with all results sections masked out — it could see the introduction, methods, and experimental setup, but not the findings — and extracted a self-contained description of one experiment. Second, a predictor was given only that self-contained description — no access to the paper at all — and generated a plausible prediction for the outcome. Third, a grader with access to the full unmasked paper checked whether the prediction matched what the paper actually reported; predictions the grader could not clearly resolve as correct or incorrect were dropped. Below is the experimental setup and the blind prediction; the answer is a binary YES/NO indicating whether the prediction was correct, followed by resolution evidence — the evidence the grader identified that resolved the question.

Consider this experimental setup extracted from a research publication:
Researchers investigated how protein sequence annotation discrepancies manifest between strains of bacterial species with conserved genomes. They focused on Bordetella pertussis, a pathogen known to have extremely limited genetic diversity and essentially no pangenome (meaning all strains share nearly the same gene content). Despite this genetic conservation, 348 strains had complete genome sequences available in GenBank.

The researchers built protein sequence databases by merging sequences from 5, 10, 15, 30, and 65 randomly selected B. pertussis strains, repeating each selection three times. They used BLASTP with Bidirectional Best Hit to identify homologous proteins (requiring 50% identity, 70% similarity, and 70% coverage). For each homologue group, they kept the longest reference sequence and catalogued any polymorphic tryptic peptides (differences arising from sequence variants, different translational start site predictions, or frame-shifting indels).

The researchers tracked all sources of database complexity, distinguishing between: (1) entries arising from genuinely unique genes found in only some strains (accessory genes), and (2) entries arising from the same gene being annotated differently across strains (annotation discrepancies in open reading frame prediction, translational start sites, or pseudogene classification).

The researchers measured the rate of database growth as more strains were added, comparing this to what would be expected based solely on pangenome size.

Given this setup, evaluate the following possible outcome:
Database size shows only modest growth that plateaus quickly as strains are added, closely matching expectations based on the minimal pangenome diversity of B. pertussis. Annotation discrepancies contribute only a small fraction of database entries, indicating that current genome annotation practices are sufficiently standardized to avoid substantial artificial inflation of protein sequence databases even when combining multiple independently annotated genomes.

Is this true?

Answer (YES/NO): NO